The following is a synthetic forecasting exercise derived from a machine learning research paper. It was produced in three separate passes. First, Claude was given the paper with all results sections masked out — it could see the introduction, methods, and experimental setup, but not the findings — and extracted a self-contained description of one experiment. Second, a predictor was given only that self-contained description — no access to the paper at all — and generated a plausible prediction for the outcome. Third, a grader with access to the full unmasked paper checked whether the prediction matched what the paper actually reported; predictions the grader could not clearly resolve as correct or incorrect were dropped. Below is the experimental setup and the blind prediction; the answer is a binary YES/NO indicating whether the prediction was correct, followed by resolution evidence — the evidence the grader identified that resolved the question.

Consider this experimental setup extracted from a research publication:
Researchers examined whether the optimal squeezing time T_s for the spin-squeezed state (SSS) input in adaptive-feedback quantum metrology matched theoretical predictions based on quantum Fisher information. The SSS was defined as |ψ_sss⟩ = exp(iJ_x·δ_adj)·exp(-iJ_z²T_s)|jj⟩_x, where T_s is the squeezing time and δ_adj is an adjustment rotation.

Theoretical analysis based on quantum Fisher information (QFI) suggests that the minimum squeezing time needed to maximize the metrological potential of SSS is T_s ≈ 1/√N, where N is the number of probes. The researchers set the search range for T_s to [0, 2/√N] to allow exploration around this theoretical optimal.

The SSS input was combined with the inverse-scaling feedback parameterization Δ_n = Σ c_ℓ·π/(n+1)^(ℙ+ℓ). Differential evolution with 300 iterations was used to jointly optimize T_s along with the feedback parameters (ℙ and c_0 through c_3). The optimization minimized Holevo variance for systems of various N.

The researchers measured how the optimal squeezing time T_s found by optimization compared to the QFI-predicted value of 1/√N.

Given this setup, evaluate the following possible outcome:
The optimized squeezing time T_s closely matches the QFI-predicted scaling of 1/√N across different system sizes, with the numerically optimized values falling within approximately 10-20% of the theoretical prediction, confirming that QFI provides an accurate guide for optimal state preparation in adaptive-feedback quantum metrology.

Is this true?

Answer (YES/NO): NO